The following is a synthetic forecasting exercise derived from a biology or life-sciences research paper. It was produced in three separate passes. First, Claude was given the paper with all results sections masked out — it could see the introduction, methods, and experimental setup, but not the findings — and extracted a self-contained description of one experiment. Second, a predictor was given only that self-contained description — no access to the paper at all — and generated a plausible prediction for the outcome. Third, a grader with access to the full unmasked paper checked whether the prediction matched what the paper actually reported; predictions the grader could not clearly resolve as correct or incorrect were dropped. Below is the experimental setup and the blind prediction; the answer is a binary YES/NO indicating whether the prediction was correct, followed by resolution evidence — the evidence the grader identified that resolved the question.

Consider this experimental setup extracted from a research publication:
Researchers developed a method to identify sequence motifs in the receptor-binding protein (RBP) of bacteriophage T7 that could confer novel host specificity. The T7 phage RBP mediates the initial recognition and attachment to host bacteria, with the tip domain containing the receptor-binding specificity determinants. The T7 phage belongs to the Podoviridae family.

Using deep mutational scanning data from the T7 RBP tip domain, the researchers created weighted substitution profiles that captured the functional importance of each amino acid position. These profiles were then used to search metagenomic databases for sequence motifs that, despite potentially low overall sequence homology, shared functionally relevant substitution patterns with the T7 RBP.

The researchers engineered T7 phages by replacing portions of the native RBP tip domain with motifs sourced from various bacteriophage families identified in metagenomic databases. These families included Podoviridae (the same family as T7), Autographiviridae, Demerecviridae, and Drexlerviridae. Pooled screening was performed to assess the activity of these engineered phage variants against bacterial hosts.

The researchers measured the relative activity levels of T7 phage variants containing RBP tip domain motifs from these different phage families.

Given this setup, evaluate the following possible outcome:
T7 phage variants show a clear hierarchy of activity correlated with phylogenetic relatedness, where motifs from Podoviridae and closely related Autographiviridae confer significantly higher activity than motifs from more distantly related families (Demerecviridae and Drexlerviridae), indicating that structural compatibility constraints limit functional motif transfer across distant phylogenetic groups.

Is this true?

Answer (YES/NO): NO